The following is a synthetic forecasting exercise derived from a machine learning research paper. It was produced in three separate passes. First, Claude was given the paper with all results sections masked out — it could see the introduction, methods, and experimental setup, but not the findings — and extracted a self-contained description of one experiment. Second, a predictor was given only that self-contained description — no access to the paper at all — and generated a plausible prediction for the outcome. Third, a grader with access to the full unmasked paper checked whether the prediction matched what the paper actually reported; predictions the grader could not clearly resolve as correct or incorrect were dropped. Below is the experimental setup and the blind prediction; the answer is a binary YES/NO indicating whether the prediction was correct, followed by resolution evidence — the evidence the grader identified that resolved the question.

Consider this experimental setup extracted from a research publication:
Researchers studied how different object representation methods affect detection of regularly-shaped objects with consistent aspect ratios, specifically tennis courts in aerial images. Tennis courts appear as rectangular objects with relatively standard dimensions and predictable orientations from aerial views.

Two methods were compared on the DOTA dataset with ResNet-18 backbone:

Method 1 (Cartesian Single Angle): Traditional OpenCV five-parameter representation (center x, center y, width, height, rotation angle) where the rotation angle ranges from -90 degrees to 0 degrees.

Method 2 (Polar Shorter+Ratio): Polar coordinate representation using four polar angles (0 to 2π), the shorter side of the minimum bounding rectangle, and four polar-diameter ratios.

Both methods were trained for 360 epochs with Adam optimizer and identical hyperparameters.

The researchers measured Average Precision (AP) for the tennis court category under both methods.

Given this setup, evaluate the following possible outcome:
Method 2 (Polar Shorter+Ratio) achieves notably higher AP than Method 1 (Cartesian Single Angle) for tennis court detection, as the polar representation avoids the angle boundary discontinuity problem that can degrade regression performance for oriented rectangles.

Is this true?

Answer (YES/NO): NO